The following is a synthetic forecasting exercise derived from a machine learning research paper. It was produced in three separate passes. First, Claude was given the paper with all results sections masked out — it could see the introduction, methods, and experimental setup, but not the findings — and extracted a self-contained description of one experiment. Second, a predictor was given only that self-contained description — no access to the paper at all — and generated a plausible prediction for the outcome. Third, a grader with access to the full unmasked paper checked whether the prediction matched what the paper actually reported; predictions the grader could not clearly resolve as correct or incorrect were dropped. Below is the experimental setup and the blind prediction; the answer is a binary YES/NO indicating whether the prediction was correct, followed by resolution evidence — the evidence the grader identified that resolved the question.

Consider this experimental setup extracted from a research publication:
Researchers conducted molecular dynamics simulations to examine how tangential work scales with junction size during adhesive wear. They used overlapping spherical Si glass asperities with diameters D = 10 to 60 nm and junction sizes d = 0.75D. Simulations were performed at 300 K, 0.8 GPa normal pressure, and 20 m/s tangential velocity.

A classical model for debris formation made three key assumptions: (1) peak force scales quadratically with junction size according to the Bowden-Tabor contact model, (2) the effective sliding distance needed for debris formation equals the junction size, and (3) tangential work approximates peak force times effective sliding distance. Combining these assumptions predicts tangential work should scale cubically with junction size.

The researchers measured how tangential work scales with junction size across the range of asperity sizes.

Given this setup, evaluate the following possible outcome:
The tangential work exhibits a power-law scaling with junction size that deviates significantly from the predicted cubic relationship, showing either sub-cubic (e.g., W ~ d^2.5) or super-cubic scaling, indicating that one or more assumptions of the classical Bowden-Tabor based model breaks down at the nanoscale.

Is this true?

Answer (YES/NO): YES